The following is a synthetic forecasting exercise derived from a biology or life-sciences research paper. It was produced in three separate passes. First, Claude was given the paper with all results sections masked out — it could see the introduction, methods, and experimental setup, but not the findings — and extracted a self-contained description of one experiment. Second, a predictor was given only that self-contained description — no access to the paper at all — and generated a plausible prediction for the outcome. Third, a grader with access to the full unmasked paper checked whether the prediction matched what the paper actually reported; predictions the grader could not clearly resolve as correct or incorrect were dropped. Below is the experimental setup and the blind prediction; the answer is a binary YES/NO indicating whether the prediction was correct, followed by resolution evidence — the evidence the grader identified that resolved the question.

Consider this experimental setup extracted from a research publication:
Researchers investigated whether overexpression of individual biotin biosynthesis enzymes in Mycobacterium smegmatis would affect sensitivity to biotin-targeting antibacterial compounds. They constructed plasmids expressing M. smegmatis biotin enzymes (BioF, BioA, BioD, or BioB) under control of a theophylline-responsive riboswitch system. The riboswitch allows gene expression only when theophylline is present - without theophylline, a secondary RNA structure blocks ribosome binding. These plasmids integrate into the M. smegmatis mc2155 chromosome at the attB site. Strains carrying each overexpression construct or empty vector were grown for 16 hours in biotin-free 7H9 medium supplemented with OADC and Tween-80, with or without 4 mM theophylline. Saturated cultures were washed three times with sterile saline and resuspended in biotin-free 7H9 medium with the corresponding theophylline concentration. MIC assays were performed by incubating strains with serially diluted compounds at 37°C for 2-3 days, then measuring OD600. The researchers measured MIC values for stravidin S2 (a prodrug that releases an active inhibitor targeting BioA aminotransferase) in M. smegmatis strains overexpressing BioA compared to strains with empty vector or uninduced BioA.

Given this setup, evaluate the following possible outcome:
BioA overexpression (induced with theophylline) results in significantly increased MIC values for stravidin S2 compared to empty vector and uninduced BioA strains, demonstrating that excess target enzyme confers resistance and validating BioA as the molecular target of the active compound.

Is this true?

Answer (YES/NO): YES